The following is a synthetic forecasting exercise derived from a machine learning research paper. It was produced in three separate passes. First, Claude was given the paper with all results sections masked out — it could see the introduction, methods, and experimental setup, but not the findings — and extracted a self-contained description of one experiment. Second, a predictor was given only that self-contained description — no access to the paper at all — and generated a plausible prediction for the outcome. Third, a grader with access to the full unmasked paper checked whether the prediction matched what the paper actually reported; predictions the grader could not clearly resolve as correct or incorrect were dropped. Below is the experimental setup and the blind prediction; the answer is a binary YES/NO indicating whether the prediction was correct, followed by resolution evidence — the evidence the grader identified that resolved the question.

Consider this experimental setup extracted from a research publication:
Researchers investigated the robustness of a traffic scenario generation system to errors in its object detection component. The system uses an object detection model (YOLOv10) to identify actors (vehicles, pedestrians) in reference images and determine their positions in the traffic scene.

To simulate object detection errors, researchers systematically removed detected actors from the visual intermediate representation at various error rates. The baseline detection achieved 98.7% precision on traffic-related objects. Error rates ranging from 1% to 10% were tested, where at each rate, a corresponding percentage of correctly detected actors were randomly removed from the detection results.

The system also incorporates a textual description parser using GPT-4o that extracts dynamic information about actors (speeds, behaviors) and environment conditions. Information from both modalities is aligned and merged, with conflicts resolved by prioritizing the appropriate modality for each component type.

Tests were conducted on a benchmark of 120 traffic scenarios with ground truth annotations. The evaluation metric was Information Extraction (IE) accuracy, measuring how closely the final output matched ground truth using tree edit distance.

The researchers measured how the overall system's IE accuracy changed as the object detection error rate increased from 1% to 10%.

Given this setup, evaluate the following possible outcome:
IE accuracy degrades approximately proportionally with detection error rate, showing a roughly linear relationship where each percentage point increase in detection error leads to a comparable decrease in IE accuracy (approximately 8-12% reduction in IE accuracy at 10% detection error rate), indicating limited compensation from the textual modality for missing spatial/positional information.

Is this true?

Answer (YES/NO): NO